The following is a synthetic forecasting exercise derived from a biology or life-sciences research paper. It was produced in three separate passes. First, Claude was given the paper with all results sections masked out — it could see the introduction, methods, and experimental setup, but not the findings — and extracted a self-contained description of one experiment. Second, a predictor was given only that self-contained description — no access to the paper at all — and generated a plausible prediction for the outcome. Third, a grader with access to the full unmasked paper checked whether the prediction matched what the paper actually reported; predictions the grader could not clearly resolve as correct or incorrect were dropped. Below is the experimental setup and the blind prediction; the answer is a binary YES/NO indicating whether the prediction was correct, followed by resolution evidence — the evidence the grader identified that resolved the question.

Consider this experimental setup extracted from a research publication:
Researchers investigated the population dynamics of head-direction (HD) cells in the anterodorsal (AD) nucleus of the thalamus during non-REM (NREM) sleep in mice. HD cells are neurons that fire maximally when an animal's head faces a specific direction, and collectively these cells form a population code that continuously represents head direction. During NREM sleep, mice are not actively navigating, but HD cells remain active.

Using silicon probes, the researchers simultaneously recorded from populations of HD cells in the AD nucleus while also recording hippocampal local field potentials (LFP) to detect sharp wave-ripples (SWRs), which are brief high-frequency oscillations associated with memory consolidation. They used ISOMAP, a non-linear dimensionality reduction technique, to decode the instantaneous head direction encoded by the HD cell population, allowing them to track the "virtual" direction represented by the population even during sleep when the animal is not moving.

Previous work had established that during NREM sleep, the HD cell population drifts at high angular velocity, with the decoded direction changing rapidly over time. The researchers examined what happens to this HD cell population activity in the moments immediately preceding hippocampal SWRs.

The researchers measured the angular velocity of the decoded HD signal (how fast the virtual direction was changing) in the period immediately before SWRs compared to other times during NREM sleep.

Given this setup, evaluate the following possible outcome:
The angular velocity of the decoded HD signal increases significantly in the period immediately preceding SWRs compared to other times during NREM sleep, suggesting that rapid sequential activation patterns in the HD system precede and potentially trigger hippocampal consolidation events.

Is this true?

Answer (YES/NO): NO